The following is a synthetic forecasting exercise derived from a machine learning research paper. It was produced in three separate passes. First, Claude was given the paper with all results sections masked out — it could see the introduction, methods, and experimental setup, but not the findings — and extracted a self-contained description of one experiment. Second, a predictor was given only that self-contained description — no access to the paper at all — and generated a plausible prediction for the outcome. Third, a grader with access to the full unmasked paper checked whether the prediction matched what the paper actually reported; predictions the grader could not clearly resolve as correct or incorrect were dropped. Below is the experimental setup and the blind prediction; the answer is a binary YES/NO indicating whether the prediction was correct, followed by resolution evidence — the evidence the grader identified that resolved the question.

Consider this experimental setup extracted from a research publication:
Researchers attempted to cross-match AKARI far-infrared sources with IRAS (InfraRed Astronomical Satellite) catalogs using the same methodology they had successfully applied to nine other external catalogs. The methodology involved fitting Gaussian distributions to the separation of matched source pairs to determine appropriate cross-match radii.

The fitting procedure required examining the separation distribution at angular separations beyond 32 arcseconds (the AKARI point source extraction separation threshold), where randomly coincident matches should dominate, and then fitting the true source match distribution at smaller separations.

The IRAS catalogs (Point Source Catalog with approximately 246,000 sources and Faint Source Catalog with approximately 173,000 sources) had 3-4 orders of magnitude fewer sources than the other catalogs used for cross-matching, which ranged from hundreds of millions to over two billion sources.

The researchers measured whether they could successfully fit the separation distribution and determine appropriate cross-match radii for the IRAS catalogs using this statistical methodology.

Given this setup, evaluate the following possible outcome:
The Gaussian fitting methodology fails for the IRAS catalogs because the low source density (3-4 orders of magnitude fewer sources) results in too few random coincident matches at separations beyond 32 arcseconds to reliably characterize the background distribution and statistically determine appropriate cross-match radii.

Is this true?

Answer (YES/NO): YES